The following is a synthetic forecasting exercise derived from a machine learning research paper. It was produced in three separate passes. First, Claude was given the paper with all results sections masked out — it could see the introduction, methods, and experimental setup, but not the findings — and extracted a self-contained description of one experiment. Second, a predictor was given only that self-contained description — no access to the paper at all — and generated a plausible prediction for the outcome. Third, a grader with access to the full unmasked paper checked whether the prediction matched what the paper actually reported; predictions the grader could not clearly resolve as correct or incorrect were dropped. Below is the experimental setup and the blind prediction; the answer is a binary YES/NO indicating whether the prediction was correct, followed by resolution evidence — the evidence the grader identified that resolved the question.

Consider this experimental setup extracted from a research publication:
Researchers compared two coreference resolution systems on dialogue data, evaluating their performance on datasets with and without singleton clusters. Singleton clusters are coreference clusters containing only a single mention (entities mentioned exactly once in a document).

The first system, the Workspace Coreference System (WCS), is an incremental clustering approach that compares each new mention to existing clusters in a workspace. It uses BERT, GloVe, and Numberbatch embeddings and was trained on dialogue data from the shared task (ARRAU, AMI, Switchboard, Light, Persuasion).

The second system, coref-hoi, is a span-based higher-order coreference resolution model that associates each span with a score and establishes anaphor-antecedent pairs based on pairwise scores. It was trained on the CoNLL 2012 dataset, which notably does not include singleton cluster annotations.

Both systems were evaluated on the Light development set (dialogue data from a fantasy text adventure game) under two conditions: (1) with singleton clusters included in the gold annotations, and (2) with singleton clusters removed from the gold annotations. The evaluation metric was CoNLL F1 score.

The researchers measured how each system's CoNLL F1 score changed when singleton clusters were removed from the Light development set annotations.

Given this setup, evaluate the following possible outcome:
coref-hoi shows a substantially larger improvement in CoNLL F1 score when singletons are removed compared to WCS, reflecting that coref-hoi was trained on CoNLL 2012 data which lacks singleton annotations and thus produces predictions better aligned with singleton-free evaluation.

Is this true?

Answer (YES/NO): YES